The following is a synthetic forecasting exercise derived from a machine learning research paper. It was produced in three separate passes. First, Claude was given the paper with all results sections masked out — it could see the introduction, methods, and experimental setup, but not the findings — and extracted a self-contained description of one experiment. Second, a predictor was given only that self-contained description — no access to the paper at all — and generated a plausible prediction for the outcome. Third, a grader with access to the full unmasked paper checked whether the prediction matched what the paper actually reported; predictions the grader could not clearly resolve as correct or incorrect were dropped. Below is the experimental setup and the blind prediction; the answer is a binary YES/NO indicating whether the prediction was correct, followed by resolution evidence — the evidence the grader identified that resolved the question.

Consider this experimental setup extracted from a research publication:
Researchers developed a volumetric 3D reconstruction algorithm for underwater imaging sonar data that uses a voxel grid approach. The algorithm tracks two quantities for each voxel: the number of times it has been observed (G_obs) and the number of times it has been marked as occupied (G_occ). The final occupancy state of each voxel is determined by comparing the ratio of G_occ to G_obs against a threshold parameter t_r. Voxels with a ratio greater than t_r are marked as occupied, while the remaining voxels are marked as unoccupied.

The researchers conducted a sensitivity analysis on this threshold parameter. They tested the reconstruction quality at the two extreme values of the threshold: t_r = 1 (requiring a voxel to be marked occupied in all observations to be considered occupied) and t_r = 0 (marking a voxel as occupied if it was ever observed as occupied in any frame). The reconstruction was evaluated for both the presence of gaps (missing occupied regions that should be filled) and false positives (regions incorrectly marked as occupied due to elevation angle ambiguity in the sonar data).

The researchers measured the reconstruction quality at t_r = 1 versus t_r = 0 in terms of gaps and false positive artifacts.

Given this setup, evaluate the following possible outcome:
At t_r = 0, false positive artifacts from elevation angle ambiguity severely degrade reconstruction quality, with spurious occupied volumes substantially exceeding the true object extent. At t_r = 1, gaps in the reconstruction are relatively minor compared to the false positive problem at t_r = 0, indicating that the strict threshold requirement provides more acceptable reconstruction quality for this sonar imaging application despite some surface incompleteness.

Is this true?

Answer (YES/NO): NO